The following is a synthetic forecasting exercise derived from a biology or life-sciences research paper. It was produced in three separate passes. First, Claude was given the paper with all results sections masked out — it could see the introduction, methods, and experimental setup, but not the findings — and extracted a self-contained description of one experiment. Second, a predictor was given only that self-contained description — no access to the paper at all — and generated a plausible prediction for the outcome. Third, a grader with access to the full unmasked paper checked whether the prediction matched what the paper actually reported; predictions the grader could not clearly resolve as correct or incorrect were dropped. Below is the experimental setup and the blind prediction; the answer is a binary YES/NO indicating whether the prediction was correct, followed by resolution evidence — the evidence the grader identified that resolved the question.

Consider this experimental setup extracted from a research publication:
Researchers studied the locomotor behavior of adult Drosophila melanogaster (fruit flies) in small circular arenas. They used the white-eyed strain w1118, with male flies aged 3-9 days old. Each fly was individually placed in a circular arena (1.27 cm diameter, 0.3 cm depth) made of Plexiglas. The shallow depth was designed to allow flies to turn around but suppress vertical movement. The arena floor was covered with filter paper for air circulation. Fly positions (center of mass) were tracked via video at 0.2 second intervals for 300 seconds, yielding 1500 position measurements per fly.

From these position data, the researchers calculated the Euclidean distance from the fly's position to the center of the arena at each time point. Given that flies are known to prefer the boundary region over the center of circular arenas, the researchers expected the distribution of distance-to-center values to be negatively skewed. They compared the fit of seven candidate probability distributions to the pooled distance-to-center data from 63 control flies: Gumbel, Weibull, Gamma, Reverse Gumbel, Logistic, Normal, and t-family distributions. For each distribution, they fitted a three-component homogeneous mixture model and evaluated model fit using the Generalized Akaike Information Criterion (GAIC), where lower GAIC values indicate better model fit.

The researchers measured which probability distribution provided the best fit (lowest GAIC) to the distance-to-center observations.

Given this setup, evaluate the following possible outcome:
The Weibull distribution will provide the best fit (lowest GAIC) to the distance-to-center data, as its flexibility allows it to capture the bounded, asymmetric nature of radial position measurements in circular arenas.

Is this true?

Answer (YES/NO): NO